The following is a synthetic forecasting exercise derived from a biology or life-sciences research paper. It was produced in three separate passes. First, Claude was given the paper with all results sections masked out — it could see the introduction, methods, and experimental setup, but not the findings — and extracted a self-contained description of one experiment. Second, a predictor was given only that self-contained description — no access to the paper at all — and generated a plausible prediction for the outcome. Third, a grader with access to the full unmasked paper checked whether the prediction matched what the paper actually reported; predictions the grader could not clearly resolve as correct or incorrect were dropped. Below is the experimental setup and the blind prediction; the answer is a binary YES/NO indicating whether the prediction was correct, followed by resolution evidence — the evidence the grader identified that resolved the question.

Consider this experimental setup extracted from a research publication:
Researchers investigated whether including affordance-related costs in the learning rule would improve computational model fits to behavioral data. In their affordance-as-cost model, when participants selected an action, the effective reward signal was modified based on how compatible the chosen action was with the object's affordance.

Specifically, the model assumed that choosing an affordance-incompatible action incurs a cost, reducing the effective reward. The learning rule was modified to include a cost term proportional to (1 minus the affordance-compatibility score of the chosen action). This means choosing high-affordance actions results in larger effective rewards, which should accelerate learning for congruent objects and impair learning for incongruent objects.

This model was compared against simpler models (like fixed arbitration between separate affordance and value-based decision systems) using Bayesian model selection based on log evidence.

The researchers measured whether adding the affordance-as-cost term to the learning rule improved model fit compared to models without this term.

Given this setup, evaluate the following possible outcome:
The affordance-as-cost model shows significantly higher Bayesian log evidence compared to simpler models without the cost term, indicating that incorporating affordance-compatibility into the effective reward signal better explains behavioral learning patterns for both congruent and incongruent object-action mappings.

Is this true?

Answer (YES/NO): NO